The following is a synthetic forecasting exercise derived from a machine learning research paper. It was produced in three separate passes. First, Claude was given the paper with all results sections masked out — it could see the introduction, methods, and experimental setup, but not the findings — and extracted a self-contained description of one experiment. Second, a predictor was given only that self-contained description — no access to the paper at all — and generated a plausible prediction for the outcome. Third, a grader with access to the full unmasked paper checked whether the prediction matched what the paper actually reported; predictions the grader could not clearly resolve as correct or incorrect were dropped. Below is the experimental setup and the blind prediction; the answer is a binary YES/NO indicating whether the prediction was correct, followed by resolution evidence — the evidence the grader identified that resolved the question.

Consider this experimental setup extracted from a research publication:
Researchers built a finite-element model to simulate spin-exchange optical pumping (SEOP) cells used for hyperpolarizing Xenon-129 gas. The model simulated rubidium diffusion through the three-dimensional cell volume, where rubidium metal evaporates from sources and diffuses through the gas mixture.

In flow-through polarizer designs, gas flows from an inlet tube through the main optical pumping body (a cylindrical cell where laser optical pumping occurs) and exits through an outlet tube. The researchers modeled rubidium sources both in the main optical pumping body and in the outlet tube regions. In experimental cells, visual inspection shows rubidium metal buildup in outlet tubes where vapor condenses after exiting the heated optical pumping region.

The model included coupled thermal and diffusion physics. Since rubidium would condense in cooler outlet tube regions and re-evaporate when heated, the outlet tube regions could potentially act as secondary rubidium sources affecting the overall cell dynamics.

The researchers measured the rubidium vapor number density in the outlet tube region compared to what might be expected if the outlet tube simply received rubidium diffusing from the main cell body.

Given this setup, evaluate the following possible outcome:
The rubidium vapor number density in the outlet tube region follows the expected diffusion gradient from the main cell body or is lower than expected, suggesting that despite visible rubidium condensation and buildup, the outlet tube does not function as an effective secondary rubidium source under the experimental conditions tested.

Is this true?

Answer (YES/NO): NO